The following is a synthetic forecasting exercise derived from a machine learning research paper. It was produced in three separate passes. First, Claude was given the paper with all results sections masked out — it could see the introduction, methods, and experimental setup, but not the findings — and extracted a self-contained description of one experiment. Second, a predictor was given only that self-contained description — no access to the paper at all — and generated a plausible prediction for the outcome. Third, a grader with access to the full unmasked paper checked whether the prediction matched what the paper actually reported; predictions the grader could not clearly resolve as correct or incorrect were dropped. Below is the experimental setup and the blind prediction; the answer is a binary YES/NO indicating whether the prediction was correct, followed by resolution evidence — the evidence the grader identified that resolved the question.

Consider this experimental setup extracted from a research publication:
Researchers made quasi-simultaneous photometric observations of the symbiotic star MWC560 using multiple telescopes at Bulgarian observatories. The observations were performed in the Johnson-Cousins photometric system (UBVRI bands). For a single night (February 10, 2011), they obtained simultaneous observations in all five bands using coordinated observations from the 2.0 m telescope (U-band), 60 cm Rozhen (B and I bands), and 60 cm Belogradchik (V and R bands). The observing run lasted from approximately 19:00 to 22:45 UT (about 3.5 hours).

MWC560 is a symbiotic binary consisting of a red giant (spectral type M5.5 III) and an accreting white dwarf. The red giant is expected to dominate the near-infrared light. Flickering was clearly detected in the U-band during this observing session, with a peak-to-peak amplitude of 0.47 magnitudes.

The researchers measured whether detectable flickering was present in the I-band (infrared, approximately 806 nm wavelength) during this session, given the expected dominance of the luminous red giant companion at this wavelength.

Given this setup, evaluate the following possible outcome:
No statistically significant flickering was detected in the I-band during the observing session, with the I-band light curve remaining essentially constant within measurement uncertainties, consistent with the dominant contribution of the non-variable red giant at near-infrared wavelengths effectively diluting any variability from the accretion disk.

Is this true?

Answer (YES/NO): NO